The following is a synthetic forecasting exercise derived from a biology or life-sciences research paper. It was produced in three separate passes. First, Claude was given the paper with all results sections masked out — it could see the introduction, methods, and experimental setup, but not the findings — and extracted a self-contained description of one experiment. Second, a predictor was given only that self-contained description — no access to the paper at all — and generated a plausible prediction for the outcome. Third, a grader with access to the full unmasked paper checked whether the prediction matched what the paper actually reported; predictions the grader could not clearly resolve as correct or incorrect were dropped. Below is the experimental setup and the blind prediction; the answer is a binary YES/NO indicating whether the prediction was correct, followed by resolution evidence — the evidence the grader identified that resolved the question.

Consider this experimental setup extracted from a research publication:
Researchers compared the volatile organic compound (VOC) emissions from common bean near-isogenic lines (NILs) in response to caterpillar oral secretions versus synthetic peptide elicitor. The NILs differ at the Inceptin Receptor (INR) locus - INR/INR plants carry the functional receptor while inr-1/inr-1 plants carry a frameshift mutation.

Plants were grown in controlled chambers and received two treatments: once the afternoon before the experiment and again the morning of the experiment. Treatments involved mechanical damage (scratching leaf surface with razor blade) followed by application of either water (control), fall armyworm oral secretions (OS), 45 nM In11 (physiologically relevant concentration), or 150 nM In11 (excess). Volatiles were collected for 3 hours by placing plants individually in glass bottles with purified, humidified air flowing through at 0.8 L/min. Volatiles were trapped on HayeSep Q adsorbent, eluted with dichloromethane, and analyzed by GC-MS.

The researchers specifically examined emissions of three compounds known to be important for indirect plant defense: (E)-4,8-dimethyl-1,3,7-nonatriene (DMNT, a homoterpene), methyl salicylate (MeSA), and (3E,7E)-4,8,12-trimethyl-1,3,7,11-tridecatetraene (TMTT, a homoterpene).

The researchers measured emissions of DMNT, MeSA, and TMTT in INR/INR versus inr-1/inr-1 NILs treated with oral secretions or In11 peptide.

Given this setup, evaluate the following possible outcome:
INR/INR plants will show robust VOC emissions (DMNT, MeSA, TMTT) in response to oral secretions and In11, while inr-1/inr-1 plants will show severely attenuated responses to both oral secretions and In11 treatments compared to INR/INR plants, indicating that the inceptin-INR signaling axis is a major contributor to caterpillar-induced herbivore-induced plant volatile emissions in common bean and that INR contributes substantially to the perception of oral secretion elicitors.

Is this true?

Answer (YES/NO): YES